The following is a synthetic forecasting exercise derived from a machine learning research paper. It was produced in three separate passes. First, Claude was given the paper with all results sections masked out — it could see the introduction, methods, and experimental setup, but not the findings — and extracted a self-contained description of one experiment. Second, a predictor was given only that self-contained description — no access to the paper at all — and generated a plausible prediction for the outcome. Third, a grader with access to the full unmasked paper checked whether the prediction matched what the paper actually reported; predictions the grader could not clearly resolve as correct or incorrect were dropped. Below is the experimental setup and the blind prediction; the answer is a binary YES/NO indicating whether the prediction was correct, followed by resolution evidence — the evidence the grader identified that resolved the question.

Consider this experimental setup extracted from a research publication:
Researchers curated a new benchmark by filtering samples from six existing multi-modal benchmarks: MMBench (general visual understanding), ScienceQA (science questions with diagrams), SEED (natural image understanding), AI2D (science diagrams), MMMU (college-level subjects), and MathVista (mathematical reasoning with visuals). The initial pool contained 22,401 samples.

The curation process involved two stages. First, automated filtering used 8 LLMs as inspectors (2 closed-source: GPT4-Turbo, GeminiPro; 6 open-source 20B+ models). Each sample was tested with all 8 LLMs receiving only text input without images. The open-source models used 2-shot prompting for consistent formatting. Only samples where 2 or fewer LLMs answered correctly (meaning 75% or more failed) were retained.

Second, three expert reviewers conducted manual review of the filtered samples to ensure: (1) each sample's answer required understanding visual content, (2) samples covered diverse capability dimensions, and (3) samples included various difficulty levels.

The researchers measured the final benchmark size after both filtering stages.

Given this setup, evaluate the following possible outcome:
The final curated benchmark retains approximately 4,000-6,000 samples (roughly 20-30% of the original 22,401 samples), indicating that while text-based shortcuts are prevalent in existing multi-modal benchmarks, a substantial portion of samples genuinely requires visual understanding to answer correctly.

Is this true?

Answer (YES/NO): NO